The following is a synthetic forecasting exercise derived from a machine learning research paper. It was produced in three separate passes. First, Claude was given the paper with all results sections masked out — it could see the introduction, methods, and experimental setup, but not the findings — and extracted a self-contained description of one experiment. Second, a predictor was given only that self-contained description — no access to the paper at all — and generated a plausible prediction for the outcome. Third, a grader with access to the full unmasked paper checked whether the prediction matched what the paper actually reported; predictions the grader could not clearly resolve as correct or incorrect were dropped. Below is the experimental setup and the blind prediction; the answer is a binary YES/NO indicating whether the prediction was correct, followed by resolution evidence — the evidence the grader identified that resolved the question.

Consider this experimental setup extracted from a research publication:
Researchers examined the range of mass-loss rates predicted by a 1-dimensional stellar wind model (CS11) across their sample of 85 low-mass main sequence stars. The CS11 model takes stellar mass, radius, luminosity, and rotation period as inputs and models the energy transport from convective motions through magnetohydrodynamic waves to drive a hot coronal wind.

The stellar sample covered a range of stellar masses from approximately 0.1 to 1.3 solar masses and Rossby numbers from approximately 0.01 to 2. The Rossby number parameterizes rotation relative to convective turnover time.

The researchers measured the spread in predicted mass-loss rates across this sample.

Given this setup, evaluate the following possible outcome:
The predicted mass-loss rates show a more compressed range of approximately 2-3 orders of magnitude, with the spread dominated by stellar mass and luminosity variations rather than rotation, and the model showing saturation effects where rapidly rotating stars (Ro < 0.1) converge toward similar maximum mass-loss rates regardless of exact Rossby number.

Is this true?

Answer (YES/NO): NO